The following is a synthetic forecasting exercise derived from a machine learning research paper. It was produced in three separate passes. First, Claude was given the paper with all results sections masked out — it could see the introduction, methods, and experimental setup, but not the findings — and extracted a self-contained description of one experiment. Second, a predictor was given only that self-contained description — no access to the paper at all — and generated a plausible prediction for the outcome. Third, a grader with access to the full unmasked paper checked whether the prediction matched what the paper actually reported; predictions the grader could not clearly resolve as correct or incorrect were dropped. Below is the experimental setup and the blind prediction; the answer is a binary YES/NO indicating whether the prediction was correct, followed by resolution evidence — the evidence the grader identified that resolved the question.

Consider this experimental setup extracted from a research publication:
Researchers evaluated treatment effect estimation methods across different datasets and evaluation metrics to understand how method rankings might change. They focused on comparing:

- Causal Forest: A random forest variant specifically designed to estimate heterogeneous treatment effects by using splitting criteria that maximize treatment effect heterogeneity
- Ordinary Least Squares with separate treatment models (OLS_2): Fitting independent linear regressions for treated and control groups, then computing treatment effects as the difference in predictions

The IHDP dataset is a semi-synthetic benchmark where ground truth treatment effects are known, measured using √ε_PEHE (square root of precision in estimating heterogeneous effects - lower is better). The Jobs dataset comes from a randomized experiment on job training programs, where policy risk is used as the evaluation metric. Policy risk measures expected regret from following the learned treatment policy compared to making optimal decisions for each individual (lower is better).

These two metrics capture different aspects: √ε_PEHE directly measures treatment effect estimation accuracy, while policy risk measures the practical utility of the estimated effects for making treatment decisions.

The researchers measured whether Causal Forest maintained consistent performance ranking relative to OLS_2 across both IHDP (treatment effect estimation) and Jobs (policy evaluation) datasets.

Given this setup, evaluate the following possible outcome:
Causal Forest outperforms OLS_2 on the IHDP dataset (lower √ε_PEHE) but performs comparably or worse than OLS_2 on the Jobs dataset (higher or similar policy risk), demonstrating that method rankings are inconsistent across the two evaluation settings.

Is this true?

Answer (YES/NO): NO